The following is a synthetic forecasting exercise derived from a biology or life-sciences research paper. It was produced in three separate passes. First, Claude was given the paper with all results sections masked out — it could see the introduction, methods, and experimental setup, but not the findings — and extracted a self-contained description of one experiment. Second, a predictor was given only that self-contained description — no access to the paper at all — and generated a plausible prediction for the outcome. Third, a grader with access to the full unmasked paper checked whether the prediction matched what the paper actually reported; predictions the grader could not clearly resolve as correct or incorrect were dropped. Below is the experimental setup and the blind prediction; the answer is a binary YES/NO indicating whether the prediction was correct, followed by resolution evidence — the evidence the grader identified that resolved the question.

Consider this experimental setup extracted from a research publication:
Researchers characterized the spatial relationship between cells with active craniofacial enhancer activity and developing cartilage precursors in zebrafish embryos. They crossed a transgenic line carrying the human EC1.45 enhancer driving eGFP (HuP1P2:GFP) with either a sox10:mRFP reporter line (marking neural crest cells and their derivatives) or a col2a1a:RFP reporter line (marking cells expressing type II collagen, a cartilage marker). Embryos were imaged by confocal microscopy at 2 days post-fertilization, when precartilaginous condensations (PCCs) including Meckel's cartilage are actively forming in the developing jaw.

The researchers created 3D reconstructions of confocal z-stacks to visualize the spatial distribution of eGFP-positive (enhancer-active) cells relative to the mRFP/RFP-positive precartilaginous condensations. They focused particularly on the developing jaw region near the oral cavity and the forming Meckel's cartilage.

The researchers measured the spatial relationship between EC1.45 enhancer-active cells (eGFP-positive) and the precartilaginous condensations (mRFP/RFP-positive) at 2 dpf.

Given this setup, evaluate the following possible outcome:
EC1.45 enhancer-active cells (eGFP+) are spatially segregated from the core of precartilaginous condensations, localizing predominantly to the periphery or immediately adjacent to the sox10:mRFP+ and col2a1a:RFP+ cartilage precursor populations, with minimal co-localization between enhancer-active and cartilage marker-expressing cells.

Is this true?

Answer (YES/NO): NO